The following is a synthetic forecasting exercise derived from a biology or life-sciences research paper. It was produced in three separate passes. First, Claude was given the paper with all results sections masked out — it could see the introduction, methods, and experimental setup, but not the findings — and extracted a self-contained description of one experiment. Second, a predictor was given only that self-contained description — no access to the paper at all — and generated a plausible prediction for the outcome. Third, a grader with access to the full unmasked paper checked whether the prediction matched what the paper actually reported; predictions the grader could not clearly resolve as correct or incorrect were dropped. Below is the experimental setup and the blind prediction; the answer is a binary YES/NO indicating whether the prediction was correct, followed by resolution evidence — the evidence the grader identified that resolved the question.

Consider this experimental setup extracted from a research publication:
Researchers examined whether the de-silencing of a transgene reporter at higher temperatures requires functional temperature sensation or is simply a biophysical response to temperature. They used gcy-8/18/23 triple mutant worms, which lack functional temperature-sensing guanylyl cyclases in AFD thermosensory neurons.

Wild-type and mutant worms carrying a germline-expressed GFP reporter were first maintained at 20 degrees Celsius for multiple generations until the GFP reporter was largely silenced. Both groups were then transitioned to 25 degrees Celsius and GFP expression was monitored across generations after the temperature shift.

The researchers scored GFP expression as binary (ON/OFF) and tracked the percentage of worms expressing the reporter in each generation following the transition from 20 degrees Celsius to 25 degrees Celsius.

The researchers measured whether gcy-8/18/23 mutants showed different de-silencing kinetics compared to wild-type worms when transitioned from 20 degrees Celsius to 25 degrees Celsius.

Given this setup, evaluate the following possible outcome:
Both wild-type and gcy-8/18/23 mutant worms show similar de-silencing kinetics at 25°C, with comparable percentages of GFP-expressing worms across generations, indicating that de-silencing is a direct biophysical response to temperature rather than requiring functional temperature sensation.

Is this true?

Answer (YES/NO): YES